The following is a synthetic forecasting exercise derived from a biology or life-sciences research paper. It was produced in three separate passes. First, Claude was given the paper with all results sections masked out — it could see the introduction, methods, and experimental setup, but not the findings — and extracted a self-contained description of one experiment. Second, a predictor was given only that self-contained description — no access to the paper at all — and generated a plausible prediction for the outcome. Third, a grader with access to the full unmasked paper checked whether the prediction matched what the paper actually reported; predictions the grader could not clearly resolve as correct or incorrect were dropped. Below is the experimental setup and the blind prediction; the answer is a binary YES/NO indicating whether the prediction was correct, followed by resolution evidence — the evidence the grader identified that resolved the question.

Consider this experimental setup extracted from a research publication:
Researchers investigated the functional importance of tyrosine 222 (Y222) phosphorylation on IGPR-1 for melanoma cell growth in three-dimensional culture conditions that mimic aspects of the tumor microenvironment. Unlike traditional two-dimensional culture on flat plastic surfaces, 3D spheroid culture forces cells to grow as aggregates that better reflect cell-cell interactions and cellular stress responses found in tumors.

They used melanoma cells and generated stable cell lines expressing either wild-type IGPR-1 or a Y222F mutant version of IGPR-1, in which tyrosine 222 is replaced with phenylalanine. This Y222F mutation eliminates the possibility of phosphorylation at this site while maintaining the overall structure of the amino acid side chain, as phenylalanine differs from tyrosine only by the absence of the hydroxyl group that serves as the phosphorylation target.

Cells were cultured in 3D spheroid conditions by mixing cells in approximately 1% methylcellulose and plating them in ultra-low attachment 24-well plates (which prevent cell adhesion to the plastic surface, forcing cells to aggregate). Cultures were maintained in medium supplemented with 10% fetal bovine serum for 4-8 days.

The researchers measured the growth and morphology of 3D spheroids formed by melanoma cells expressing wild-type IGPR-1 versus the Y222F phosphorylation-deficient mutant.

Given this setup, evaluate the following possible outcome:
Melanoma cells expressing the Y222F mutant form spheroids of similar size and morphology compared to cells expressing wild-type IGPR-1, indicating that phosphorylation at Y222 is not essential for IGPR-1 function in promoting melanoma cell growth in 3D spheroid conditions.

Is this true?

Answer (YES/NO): NO